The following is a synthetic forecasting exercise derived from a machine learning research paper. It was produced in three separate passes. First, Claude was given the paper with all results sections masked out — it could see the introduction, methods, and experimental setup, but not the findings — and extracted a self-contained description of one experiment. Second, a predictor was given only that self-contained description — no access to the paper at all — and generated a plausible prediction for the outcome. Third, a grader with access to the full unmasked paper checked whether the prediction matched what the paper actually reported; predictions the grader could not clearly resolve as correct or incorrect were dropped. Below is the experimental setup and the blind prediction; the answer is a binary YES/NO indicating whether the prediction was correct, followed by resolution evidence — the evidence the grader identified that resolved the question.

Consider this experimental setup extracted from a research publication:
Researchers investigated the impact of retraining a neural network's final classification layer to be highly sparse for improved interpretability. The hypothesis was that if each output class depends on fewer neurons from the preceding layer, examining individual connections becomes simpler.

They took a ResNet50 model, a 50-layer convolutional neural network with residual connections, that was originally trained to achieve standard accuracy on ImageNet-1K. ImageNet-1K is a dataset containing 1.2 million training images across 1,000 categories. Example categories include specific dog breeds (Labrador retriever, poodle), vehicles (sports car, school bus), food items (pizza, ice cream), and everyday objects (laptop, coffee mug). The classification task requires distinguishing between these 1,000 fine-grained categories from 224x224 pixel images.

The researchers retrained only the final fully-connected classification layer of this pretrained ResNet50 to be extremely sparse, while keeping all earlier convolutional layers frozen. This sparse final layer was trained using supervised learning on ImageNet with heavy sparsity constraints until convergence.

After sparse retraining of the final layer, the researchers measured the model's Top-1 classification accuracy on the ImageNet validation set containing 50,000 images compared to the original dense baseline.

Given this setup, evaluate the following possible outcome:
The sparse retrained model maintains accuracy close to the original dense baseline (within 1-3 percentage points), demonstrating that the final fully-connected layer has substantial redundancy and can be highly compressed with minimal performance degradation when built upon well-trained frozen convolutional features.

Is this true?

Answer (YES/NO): YES